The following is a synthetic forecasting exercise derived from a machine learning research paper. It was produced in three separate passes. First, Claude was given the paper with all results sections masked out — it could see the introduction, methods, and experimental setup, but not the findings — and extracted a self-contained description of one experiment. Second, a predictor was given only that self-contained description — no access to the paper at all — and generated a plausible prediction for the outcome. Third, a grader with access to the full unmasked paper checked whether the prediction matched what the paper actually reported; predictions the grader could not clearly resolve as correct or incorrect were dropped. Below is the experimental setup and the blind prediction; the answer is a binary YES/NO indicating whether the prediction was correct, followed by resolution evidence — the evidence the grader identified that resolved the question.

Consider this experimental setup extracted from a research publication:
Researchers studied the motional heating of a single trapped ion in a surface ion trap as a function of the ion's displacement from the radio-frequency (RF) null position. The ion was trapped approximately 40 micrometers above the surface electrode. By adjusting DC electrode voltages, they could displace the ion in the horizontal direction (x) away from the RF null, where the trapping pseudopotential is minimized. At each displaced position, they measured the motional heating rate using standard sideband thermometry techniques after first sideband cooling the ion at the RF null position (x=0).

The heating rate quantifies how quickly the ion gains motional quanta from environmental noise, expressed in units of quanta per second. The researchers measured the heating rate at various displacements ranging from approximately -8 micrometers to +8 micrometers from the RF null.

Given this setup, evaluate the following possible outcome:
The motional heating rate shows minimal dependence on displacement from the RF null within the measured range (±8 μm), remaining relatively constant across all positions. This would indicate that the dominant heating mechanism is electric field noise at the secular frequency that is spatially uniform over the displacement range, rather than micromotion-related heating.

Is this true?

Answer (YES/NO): NO